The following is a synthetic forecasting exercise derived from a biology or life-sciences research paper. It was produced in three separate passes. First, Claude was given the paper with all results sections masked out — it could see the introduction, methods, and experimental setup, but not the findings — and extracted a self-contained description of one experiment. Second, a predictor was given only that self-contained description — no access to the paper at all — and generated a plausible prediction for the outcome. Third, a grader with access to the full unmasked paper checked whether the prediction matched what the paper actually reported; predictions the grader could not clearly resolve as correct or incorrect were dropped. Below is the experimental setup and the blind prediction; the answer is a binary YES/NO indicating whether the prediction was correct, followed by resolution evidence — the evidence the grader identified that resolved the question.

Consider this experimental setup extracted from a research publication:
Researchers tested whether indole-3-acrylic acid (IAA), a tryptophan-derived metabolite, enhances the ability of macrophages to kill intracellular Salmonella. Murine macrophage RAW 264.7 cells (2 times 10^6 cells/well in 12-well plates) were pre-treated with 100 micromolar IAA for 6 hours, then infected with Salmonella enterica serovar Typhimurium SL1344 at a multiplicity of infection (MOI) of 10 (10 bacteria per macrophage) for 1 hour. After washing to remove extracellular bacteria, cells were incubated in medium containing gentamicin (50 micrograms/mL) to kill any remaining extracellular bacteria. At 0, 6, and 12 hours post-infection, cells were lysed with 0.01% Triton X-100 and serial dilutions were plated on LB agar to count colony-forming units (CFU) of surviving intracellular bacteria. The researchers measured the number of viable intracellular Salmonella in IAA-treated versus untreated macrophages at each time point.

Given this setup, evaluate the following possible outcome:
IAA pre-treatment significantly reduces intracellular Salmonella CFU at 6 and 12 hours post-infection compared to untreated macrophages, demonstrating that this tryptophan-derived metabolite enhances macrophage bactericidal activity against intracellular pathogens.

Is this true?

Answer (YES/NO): YES